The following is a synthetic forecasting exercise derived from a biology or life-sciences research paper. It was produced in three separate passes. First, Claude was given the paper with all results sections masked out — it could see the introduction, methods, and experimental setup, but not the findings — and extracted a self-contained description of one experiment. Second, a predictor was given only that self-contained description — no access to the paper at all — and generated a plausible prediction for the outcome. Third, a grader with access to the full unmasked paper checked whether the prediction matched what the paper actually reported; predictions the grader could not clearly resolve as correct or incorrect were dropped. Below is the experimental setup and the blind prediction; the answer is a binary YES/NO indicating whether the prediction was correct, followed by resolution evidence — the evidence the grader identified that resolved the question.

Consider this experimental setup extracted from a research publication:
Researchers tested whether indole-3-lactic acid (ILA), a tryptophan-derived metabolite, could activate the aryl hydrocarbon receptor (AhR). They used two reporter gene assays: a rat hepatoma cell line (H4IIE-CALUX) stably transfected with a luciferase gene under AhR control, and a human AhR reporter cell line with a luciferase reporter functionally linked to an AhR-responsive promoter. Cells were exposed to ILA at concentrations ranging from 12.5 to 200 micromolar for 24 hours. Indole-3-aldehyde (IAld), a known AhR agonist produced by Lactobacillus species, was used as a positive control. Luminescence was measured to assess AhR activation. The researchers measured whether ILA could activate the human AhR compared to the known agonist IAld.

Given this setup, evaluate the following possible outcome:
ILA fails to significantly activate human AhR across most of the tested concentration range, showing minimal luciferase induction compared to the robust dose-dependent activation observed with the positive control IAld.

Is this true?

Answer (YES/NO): NO